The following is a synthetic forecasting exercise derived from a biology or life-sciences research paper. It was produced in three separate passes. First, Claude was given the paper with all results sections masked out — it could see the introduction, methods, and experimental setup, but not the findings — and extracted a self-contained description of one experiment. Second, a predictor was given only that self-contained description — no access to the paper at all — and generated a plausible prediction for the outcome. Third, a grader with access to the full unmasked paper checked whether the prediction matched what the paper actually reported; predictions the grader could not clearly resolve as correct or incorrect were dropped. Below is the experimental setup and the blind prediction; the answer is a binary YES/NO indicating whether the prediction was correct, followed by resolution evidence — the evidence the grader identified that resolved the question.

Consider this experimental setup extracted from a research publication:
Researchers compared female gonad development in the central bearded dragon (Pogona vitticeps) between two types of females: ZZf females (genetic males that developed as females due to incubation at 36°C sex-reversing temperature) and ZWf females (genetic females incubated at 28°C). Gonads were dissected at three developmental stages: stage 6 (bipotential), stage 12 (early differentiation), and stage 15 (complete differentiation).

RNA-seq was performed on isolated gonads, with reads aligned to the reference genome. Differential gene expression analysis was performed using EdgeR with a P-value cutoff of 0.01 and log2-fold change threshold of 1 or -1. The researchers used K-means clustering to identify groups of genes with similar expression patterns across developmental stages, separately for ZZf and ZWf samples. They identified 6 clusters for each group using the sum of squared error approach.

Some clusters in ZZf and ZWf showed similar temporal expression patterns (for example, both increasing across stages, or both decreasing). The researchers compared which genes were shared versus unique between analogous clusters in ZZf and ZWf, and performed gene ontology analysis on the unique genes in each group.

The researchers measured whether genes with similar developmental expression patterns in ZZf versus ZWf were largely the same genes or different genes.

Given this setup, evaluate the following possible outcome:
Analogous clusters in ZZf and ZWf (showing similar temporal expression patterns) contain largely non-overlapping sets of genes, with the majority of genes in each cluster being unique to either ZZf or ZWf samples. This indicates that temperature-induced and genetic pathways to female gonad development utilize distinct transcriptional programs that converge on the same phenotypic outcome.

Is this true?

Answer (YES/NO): NO